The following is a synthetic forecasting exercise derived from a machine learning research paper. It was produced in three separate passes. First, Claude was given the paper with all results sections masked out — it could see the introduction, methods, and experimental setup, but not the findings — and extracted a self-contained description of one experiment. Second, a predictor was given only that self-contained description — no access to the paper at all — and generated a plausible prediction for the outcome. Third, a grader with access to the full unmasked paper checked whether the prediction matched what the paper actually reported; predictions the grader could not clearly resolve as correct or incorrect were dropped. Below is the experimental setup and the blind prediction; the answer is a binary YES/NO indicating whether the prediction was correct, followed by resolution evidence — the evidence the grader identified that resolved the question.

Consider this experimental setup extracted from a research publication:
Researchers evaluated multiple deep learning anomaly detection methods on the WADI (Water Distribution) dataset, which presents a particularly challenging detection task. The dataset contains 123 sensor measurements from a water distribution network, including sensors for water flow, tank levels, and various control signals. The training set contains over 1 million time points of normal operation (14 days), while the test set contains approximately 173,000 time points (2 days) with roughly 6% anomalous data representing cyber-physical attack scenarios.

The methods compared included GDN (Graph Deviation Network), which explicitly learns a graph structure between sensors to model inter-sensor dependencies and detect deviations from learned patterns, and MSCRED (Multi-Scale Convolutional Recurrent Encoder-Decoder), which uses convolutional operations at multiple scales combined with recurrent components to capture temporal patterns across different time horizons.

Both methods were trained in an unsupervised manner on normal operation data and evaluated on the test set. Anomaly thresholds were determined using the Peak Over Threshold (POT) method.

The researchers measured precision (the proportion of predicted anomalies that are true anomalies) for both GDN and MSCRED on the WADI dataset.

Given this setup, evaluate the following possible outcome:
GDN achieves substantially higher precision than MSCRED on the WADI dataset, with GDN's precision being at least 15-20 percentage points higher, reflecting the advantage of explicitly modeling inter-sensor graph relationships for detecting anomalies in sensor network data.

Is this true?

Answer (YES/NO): NO